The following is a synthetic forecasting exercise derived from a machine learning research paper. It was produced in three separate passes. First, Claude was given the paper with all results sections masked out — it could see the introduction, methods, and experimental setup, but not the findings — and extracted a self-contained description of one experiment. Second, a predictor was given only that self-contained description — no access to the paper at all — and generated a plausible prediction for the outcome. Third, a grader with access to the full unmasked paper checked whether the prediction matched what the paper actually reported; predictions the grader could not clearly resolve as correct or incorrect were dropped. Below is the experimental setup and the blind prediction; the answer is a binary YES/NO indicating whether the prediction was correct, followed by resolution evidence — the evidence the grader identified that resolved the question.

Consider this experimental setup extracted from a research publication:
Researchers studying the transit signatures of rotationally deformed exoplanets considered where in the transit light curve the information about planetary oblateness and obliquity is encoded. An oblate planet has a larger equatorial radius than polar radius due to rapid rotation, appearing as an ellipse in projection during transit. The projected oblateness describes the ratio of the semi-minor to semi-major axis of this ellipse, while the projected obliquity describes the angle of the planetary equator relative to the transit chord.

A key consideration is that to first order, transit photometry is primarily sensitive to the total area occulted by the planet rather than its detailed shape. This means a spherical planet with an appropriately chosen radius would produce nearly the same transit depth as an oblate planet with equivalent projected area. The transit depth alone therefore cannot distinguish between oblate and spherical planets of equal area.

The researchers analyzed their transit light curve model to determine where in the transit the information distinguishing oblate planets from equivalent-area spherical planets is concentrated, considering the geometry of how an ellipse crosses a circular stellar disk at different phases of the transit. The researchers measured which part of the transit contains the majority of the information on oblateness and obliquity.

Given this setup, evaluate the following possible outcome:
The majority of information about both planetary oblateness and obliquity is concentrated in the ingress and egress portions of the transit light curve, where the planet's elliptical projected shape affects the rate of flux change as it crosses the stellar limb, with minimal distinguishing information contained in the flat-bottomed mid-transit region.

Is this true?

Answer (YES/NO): YES